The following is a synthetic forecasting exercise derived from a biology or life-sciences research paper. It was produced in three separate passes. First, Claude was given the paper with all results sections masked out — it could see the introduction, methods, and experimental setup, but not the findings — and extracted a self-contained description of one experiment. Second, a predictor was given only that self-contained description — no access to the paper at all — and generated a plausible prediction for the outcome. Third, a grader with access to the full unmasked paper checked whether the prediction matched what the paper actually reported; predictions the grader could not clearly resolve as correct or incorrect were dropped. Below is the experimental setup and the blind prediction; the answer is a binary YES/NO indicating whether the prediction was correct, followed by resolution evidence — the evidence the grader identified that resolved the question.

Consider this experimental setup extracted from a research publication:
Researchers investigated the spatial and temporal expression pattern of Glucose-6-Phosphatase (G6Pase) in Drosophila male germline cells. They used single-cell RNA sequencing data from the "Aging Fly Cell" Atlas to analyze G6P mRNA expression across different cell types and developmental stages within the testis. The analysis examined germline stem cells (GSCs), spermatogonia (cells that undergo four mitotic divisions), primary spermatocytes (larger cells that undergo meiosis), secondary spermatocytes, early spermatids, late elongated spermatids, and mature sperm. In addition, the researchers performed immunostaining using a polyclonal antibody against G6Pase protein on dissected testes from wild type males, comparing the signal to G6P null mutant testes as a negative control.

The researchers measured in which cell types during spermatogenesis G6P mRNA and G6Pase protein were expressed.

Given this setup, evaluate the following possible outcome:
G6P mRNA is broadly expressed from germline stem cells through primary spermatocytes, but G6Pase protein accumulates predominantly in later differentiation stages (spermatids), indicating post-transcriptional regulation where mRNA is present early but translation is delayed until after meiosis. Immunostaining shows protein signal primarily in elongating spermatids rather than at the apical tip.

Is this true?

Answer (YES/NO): NO